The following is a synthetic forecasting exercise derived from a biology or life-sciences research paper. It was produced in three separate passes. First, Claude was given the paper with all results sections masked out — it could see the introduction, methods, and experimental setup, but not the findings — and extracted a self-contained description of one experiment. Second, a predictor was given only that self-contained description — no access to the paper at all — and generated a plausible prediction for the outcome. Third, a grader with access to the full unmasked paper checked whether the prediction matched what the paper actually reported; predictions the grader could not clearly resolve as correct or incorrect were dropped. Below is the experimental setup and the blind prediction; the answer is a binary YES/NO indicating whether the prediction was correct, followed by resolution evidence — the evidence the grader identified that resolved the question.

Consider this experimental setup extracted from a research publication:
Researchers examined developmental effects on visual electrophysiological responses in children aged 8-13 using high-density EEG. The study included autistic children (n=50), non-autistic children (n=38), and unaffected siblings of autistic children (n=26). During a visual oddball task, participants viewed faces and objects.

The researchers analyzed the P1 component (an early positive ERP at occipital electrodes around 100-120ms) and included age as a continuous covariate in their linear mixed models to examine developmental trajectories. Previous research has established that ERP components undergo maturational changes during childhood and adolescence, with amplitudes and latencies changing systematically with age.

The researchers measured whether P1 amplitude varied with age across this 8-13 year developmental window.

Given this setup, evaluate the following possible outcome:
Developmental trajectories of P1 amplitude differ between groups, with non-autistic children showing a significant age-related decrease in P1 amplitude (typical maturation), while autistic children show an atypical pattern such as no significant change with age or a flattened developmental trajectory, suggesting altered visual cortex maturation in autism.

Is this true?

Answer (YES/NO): NO